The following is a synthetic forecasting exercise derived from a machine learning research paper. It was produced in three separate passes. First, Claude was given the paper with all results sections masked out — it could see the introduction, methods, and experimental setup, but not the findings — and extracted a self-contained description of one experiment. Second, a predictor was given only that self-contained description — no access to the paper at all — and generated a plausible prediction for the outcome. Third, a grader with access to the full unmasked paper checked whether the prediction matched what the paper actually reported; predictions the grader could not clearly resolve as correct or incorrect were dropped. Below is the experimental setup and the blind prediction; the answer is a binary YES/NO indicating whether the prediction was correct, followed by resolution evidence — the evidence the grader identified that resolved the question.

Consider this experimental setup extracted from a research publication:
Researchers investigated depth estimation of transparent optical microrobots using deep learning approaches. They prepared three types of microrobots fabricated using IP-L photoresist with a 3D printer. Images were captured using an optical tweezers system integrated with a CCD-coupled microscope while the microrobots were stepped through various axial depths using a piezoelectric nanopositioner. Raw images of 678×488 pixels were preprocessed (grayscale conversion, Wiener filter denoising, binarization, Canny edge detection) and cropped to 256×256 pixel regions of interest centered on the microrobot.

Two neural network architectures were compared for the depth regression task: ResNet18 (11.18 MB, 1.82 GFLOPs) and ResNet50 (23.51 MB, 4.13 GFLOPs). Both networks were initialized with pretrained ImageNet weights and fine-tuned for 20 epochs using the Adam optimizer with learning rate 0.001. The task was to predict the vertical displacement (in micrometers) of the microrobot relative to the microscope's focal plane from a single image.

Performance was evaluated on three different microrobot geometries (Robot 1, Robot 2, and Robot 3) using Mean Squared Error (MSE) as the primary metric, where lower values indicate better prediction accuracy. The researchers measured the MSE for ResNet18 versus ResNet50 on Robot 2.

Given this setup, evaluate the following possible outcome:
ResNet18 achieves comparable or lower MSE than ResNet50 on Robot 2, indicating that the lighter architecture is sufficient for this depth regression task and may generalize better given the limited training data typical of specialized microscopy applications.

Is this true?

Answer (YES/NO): YES